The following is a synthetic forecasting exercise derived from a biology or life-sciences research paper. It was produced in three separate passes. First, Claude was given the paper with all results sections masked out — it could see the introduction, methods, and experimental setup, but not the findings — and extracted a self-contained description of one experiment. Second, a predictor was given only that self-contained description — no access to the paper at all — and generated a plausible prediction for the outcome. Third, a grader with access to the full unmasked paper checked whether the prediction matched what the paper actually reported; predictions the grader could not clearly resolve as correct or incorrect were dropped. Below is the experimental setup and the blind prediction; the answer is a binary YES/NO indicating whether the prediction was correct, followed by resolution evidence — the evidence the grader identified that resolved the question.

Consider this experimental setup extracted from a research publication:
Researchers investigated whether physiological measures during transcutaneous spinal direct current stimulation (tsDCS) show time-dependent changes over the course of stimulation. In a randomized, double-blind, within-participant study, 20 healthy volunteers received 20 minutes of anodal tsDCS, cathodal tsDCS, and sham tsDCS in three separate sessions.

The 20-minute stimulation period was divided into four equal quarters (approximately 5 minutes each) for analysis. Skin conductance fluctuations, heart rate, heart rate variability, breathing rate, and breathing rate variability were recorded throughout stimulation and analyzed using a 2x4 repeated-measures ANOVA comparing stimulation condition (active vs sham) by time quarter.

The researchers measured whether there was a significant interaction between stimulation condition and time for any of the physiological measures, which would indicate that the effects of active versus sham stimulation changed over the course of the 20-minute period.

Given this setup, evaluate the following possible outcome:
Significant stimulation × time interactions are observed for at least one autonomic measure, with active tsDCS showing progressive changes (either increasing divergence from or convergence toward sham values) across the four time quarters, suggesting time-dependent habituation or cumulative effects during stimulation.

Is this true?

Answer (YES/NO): NO